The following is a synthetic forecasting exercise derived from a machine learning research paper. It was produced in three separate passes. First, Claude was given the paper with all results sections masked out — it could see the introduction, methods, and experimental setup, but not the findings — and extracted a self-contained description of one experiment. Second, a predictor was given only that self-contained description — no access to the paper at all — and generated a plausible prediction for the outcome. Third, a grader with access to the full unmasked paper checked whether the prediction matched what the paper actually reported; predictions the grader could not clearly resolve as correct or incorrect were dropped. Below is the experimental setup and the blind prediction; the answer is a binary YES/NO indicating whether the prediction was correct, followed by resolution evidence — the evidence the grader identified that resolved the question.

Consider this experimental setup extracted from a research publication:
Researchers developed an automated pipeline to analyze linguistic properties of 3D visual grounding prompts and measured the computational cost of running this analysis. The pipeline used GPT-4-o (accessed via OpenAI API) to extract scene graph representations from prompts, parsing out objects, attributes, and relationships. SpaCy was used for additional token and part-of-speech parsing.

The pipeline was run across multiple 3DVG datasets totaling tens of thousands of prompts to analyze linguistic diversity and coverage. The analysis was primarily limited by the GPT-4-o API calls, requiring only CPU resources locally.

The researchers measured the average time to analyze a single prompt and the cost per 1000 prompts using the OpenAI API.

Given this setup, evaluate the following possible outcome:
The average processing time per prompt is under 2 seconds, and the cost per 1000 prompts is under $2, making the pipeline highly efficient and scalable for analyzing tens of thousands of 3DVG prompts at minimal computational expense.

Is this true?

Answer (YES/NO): NO